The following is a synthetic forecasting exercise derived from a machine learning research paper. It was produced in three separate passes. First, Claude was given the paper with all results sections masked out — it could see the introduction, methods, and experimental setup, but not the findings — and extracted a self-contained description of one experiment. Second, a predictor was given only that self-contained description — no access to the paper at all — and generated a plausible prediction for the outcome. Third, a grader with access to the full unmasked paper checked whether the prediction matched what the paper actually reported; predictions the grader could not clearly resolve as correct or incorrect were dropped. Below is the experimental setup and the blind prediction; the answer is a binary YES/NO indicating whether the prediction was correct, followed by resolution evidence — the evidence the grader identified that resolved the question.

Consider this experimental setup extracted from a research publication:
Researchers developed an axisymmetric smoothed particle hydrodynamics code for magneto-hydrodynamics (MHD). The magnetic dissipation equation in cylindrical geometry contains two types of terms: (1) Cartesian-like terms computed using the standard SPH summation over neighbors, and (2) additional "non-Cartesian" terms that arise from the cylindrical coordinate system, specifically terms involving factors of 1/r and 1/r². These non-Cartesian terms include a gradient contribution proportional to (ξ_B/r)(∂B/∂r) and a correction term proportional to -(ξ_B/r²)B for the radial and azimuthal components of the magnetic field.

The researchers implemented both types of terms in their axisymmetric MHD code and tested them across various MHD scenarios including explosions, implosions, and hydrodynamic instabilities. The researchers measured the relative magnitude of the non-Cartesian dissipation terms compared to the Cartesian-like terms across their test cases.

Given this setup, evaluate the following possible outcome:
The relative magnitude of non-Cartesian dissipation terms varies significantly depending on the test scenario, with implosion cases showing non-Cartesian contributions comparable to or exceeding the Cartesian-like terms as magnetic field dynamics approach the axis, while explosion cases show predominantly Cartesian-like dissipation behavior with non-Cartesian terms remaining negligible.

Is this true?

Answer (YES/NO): NO